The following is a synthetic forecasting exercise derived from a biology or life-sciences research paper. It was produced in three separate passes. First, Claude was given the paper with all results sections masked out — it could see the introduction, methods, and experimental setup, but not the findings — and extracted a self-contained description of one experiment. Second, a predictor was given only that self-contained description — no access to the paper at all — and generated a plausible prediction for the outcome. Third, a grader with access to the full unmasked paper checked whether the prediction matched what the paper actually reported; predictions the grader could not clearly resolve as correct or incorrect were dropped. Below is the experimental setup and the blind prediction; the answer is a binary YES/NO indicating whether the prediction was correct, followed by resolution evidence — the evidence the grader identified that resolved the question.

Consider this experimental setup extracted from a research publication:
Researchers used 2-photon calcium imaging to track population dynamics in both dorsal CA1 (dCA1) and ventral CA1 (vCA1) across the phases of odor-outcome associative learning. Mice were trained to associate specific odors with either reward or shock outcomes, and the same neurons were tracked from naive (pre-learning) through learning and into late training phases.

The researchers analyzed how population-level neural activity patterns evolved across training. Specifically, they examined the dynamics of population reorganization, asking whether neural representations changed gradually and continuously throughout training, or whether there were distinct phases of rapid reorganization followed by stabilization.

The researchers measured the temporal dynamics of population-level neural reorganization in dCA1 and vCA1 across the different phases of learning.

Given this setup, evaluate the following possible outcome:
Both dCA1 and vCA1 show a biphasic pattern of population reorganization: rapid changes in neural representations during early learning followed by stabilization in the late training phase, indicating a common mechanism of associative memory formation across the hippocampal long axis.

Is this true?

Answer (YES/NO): YES